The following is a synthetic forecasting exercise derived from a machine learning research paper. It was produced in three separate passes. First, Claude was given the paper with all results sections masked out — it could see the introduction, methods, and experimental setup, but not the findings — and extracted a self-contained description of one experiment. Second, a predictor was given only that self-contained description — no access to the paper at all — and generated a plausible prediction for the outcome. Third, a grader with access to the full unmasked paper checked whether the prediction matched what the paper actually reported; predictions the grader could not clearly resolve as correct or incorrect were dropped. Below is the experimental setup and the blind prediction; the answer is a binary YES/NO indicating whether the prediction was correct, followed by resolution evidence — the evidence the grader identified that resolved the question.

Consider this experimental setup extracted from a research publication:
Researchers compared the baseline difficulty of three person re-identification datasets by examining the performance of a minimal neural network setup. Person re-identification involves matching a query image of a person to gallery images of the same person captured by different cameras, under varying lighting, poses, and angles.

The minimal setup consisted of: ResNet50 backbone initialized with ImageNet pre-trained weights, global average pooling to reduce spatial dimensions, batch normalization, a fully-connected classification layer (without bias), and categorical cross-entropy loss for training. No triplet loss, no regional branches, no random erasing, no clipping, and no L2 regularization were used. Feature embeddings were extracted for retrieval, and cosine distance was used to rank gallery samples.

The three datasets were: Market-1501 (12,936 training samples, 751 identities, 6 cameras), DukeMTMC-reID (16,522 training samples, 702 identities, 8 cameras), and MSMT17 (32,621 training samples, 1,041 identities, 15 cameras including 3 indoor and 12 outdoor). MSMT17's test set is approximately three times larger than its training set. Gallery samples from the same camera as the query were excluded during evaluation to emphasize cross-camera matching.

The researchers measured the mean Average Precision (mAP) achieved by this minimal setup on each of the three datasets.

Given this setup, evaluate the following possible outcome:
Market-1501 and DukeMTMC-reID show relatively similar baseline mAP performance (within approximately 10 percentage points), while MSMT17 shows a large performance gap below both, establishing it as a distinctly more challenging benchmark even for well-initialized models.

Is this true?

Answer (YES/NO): YES